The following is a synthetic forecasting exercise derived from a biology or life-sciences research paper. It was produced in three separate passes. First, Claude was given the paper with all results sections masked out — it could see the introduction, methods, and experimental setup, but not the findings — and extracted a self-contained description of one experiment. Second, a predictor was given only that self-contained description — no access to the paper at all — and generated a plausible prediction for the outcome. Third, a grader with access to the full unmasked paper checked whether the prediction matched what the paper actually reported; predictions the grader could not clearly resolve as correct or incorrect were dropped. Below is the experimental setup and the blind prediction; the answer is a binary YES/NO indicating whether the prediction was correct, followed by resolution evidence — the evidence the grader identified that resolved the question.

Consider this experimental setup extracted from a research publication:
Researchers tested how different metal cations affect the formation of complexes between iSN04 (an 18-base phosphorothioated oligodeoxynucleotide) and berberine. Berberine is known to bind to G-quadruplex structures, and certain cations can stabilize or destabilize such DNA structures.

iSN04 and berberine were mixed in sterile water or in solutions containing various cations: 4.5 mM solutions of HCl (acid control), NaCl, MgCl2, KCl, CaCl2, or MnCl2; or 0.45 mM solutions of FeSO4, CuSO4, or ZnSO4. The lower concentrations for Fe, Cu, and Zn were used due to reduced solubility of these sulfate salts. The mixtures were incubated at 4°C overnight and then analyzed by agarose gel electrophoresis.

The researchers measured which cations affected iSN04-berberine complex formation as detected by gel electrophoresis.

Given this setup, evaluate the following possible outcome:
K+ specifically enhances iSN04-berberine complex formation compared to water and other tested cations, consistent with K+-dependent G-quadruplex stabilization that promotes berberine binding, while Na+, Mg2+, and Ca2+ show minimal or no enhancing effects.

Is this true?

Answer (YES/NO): NO